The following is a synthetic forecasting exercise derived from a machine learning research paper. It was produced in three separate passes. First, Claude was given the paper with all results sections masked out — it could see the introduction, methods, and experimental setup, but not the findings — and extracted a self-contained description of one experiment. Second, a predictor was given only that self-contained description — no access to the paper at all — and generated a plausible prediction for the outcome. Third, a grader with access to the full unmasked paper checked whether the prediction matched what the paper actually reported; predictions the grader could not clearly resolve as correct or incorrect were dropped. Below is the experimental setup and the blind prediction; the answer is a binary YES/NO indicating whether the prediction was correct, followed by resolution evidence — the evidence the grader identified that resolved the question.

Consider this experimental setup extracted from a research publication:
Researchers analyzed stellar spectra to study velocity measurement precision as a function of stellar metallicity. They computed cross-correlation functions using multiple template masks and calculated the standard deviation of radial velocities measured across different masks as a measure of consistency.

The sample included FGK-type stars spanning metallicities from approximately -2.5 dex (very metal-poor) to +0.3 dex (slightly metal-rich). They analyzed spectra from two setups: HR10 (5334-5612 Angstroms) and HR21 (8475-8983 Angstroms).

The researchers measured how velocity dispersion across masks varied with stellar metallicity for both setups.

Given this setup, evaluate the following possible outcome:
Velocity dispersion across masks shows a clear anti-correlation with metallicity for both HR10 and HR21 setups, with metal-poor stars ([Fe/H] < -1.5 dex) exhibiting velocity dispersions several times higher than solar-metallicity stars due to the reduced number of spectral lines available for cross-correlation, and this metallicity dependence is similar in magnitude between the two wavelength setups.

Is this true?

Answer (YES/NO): NO